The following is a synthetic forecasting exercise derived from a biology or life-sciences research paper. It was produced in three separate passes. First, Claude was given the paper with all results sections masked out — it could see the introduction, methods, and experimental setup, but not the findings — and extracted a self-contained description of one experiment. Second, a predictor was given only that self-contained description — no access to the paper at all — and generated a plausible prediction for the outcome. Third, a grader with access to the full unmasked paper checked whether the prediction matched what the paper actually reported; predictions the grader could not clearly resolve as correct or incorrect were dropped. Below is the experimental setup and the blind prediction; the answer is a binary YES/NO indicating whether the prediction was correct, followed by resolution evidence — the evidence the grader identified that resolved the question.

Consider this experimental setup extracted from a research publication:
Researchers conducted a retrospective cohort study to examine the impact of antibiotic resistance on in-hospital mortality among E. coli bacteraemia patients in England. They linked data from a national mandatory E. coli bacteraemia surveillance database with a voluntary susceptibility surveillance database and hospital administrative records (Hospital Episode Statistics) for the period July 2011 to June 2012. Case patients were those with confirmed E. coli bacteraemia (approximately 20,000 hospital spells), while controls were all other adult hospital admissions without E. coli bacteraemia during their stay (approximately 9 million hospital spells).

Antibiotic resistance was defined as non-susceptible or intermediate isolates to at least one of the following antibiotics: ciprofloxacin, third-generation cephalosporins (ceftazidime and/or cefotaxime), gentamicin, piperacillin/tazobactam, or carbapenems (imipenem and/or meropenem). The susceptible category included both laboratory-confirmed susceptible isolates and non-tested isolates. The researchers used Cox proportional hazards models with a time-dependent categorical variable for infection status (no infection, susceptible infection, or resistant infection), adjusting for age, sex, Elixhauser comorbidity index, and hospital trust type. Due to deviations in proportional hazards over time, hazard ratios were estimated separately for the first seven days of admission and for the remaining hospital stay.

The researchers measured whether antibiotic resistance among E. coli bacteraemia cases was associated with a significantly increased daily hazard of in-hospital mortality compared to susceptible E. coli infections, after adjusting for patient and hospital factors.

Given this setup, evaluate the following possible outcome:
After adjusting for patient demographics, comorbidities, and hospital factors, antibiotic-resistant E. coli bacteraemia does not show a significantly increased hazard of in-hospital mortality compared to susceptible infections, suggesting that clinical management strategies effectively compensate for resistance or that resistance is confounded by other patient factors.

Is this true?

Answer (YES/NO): YES